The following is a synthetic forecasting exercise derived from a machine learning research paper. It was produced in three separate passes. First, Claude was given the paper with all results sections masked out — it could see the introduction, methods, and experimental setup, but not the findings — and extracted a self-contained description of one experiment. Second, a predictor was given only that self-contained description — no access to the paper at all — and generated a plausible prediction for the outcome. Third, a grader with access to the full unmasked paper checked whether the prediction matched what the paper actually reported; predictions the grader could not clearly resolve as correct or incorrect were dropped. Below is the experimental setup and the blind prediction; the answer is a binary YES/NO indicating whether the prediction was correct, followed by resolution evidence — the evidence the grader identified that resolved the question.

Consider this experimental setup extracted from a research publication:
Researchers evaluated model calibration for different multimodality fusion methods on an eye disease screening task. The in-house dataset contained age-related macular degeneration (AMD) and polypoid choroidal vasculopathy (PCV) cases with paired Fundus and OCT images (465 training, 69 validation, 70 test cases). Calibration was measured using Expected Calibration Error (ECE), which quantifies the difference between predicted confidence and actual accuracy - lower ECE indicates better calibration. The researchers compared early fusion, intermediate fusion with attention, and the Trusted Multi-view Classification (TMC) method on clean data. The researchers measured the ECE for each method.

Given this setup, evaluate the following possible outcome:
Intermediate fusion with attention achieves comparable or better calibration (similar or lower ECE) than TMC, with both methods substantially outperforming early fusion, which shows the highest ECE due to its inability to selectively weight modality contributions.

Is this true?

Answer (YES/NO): NO